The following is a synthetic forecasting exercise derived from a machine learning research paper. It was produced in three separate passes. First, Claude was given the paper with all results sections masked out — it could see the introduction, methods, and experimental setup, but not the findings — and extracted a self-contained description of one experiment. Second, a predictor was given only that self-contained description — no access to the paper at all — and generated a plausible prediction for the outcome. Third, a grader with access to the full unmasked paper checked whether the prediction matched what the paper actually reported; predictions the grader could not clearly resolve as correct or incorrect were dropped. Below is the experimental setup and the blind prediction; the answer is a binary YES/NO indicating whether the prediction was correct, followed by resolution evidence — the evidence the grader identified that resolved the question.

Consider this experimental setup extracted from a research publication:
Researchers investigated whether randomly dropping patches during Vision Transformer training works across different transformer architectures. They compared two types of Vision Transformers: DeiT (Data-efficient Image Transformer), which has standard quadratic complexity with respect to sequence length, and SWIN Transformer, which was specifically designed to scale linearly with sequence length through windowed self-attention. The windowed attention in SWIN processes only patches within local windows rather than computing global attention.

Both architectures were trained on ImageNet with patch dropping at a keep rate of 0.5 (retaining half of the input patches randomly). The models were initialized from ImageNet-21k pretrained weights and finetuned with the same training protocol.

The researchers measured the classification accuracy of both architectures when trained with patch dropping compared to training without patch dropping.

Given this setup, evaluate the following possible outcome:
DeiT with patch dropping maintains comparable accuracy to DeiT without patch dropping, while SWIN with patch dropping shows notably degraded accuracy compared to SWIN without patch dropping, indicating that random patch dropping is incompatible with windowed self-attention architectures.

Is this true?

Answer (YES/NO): NO